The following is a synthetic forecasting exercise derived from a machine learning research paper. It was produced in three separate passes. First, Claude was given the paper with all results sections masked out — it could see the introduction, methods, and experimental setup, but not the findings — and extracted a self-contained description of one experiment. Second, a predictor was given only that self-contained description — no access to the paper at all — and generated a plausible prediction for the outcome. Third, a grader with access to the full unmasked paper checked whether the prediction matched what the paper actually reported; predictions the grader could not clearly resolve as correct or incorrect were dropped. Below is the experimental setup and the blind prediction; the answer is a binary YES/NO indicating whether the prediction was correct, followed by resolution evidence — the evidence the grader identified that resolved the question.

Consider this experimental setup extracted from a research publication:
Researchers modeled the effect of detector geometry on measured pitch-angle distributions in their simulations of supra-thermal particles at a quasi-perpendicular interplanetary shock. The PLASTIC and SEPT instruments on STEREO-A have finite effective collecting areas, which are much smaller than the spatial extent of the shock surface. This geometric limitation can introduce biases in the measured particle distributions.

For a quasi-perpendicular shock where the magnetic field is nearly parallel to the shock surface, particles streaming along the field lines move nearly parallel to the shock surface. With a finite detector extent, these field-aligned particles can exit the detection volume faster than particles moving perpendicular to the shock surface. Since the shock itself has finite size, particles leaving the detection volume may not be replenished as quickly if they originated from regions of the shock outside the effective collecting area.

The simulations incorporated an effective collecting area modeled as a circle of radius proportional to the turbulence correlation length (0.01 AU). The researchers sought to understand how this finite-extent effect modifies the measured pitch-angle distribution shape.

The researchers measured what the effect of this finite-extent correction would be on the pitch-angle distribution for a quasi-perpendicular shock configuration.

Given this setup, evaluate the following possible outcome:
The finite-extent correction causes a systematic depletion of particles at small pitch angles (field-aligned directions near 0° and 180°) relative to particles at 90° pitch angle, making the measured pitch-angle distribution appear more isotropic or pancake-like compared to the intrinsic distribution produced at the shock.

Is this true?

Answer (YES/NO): YES